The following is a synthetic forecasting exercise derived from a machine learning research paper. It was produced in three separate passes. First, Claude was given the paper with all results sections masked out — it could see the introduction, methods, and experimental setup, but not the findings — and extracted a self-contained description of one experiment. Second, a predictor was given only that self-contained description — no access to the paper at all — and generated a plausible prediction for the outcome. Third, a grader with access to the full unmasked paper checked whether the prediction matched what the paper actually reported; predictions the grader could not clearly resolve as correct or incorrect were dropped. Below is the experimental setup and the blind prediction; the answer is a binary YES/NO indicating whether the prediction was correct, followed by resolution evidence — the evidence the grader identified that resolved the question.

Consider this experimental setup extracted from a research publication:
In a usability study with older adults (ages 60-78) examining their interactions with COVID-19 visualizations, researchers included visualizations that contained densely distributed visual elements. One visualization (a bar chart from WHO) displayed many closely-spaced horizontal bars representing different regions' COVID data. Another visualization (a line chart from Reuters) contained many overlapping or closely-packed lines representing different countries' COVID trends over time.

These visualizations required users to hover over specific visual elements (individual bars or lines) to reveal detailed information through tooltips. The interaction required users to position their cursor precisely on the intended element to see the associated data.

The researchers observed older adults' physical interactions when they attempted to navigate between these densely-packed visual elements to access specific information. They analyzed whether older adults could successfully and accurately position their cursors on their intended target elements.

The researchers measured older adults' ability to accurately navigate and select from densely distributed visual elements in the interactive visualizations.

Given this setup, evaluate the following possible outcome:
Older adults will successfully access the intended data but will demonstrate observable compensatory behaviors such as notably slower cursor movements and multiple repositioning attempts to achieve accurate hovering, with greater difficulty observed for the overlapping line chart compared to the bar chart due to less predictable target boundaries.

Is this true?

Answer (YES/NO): NO